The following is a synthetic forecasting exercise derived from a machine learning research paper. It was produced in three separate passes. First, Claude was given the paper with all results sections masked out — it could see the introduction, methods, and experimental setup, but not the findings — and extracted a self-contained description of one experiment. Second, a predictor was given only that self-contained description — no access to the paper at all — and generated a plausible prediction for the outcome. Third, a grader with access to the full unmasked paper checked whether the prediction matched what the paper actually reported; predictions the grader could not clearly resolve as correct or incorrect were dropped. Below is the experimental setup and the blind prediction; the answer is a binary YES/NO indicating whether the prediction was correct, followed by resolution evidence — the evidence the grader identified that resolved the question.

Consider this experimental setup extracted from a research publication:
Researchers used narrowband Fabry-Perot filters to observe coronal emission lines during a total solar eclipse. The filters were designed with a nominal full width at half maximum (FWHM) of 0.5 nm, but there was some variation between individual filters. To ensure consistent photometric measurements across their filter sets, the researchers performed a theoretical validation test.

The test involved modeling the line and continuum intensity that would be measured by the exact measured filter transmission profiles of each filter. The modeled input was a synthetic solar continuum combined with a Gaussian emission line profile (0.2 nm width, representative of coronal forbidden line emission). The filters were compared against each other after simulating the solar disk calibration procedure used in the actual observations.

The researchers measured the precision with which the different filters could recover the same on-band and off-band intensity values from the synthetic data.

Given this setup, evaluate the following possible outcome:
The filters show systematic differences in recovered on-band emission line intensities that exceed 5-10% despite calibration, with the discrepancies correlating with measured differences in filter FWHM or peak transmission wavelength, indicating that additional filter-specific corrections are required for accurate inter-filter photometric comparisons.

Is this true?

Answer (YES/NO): NO